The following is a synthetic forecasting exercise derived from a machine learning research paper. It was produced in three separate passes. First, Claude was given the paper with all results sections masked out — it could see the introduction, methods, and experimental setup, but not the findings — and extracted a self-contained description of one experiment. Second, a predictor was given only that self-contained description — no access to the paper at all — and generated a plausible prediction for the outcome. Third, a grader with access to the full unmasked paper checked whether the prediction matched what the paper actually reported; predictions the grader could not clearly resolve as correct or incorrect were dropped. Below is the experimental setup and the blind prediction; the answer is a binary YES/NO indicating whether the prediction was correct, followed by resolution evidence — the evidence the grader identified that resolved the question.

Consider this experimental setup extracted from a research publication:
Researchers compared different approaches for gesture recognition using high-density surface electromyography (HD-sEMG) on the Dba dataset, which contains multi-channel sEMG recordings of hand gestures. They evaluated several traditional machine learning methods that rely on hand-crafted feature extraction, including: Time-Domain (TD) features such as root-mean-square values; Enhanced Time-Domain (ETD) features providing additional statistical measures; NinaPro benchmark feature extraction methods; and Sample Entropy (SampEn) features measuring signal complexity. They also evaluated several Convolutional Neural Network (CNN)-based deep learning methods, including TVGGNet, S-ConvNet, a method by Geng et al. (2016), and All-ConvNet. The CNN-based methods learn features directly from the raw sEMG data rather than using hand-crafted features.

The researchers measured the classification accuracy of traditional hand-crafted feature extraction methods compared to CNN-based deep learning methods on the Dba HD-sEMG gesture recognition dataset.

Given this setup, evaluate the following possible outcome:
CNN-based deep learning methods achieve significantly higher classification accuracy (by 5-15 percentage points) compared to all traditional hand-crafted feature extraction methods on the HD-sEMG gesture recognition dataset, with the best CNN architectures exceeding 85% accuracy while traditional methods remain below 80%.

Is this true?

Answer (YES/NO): NO